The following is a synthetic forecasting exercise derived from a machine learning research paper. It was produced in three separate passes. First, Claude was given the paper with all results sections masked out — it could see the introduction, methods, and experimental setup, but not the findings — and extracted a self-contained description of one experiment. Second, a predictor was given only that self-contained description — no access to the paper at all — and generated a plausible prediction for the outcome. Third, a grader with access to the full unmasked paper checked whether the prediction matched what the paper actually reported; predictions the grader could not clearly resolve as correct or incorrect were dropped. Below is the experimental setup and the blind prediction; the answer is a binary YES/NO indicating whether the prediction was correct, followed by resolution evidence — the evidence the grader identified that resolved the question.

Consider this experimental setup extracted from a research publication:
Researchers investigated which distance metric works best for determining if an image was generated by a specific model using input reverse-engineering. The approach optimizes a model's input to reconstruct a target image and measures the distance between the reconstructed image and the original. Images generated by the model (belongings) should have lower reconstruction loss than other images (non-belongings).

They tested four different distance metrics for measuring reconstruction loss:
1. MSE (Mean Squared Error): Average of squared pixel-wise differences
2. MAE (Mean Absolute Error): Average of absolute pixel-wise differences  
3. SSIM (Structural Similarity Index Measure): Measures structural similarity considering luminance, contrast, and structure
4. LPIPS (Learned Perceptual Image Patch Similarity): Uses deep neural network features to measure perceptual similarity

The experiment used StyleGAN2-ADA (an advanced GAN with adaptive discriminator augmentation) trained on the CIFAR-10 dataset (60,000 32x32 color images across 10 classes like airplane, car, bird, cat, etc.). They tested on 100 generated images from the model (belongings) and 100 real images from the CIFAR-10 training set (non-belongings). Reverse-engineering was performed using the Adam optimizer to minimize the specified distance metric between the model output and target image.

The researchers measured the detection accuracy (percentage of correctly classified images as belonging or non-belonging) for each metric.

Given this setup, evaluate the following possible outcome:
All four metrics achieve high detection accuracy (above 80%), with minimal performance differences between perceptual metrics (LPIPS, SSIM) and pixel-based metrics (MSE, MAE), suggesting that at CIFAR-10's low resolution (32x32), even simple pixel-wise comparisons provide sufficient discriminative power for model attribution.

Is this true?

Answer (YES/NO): NO